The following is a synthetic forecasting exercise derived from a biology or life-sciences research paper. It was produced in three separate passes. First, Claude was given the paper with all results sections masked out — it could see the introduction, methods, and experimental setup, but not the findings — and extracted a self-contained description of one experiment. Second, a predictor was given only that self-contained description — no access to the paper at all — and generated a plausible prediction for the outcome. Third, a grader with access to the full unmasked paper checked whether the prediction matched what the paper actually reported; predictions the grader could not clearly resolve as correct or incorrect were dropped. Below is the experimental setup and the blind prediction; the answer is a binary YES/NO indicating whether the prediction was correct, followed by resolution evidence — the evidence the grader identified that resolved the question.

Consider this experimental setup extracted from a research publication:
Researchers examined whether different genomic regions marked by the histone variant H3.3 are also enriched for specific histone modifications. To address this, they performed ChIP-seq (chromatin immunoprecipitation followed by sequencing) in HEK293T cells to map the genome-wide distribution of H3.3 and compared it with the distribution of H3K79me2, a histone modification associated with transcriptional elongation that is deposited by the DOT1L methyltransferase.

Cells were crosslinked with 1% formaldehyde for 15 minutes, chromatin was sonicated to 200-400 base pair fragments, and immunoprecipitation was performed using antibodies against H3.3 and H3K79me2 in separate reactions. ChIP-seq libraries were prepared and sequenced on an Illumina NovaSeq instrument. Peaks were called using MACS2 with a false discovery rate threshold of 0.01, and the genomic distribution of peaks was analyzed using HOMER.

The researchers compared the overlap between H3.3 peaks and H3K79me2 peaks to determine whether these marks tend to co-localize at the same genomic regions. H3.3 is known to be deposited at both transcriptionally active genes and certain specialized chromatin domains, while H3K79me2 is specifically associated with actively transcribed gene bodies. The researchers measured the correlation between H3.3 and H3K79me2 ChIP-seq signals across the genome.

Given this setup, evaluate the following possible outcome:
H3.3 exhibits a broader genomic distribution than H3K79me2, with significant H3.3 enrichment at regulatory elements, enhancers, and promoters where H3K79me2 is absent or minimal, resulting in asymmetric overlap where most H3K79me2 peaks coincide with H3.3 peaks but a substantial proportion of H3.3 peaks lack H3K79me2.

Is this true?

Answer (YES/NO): YES